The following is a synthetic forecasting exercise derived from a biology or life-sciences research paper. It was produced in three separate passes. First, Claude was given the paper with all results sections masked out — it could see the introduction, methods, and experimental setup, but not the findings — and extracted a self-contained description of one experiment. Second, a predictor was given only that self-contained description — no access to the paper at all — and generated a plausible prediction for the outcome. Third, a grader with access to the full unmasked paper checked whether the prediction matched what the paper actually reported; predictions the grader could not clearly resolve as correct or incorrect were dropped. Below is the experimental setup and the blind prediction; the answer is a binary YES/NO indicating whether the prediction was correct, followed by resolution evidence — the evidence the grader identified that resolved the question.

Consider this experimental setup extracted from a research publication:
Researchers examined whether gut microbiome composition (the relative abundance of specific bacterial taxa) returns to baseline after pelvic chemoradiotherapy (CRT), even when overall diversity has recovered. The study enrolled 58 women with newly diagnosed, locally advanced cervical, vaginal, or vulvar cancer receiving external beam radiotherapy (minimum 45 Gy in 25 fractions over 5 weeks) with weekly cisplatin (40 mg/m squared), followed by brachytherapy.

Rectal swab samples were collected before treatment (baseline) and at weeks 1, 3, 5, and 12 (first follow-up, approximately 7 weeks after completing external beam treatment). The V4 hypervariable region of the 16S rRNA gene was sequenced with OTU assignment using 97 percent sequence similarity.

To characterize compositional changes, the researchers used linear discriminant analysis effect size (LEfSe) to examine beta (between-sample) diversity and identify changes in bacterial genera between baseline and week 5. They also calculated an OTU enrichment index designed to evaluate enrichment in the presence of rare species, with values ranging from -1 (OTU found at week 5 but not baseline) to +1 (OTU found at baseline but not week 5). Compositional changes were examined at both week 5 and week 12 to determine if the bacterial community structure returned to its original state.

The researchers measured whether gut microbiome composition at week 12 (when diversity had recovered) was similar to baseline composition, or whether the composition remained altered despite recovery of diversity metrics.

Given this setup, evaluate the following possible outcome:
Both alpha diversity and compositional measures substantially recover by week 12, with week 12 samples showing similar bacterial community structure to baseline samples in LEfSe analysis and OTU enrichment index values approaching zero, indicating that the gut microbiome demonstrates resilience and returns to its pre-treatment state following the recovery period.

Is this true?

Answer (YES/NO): NO